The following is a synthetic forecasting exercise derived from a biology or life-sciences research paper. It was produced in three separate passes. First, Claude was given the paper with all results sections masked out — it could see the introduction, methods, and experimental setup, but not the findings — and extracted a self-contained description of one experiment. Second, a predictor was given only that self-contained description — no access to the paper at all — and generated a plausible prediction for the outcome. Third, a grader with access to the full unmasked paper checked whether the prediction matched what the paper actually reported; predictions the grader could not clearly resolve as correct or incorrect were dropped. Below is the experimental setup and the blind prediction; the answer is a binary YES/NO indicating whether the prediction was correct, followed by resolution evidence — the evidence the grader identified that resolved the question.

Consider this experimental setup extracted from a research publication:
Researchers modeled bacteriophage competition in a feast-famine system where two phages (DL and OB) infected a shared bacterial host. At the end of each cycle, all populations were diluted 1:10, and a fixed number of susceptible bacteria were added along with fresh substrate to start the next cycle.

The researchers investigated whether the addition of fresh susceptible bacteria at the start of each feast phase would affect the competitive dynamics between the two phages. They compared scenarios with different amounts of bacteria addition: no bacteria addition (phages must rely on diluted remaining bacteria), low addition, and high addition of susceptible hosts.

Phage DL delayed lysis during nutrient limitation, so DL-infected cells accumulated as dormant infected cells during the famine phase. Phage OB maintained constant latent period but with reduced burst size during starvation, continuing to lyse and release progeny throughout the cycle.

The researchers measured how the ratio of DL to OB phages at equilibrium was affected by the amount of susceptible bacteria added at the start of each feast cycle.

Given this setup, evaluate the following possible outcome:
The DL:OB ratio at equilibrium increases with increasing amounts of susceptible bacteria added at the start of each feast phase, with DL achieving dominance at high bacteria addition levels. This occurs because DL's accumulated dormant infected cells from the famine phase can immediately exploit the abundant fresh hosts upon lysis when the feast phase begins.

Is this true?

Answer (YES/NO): NO